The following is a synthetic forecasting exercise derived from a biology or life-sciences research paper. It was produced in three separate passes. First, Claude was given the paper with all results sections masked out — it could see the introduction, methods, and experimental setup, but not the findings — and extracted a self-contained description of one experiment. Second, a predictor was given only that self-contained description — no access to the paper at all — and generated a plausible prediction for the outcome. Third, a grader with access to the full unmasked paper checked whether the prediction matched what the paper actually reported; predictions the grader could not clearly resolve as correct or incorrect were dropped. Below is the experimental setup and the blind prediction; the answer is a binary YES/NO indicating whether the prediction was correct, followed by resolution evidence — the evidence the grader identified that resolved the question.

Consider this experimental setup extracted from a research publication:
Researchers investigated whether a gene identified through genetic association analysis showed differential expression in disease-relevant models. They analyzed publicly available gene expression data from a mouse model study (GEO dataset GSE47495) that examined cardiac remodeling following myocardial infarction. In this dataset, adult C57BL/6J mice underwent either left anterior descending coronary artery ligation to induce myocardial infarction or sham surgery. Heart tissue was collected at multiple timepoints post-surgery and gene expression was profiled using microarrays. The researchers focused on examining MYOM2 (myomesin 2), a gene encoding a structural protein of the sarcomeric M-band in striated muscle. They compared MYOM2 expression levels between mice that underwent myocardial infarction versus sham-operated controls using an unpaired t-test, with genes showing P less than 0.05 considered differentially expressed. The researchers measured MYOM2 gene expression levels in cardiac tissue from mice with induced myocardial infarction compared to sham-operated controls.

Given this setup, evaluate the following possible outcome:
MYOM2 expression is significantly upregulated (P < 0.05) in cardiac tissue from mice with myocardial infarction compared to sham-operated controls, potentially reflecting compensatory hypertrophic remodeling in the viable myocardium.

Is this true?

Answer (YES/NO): NO